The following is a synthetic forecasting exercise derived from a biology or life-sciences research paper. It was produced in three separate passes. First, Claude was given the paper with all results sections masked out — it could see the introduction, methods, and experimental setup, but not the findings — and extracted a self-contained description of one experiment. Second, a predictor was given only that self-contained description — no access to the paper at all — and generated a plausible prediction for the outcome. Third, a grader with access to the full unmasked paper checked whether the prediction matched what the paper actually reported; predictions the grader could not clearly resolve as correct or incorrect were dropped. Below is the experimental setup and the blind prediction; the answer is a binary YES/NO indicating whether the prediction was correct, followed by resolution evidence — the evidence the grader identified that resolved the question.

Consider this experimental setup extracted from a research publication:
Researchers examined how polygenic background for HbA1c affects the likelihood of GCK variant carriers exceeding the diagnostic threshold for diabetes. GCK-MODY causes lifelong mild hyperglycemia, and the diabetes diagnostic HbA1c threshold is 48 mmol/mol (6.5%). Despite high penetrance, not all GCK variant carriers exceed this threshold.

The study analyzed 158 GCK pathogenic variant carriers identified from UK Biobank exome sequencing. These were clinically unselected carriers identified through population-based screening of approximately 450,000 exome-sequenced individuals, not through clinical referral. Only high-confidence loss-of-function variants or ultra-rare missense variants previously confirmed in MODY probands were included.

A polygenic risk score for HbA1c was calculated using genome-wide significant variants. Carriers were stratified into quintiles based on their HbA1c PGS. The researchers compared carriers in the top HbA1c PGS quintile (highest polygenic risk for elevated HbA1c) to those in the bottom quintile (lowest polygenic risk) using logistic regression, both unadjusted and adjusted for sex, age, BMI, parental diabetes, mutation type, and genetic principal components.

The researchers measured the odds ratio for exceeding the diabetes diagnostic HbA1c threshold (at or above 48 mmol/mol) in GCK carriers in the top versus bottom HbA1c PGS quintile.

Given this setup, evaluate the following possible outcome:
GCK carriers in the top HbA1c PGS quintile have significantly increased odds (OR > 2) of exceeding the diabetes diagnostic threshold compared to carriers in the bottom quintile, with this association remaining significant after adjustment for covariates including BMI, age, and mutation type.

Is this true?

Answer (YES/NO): YES